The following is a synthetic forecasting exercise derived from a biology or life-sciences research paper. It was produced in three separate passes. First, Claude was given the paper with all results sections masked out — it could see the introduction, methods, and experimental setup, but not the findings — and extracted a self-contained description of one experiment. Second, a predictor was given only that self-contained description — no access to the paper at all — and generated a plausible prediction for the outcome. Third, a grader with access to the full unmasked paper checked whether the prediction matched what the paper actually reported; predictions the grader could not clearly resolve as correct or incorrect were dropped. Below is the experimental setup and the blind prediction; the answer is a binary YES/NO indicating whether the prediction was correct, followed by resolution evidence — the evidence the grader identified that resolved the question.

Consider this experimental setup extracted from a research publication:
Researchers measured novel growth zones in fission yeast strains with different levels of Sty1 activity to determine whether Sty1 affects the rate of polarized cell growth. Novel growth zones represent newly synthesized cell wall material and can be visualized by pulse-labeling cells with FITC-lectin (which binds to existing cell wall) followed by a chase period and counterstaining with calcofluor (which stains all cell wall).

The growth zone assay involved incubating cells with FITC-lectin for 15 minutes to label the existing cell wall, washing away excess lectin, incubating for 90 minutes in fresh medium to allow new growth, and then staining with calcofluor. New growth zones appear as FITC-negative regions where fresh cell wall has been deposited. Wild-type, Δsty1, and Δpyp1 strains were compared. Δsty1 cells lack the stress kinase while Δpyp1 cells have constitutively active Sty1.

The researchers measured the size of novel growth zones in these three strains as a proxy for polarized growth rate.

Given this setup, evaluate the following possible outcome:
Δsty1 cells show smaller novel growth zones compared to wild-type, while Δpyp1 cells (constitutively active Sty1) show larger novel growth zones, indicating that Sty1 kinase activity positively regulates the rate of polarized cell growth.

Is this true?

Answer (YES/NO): NO